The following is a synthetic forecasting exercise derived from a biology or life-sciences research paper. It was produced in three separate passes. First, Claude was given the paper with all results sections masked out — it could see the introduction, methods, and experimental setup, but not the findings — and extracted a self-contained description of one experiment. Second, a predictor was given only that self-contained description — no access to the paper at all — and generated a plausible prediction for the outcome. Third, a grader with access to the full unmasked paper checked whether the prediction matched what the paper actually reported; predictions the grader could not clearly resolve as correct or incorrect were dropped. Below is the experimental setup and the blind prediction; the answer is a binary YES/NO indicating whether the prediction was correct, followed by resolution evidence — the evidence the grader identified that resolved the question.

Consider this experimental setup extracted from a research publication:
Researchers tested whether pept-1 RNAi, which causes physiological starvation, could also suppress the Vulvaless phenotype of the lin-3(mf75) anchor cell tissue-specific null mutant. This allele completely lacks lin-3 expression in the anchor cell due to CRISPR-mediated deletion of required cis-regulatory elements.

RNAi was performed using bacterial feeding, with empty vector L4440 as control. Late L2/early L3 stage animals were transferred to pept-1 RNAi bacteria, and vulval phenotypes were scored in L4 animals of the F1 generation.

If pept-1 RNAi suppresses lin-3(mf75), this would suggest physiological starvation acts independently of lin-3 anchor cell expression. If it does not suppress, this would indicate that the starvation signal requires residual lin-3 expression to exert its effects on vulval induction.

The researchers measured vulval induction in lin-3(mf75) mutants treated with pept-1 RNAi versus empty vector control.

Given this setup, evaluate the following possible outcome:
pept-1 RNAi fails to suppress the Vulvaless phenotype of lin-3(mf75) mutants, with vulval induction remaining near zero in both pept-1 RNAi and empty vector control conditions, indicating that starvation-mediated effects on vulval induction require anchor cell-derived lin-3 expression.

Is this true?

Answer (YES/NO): YES